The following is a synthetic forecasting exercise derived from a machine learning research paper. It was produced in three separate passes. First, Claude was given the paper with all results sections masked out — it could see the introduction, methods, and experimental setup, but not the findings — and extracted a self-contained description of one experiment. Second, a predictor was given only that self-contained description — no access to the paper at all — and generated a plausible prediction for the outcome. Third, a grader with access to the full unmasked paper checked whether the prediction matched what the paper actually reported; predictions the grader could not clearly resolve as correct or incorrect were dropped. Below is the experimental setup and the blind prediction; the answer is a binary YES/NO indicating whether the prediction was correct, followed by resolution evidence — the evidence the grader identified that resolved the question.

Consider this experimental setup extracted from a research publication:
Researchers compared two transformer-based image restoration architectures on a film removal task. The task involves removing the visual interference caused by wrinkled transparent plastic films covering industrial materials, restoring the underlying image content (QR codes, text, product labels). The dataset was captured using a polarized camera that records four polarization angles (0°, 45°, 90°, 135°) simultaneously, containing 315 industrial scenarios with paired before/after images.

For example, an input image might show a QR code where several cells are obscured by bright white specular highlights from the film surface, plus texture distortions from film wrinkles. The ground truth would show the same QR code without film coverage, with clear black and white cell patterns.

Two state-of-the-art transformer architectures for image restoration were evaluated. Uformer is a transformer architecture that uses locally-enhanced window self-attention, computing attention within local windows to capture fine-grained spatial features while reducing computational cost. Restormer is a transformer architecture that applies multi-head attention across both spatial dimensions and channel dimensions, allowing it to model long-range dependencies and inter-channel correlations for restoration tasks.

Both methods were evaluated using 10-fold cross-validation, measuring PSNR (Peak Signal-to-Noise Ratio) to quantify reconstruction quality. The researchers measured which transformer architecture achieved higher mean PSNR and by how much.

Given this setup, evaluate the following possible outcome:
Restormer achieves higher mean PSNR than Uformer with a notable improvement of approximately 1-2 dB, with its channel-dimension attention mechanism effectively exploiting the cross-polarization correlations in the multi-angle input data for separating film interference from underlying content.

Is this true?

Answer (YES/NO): NO